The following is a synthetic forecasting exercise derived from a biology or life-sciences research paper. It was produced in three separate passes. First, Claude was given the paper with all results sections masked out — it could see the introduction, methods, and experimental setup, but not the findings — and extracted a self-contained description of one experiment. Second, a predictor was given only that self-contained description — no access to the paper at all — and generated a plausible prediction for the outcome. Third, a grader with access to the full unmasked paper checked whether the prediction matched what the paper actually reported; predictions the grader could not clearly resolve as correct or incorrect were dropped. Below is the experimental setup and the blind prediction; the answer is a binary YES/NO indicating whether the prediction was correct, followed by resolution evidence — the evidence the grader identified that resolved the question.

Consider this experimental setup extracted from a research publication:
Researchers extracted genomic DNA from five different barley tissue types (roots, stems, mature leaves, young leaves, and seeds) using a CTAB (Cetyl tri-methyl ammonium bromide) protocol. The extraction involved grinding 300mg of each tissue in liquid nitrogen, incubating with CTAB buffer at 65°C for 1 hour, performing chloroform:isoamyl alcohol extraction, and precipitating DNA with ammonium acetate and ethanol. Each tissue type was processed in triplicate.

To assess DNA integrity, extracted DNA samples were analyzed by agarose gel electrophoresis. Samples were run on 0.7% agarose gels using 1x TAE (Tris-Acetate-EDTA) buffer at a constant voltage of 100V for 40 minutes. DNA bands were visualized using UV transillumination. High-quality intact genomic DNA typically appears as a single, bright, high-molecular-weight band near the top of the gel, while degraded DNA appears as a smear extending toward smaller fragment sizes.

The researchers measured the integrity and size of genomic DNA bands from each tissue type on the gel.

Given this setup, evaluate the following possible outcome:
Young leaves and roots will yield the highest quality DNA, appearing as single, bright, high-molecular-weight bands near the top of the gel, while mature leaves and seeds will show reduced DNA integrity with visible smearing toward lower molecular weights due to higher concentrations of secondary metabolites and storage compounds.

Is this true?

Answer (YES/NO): NO